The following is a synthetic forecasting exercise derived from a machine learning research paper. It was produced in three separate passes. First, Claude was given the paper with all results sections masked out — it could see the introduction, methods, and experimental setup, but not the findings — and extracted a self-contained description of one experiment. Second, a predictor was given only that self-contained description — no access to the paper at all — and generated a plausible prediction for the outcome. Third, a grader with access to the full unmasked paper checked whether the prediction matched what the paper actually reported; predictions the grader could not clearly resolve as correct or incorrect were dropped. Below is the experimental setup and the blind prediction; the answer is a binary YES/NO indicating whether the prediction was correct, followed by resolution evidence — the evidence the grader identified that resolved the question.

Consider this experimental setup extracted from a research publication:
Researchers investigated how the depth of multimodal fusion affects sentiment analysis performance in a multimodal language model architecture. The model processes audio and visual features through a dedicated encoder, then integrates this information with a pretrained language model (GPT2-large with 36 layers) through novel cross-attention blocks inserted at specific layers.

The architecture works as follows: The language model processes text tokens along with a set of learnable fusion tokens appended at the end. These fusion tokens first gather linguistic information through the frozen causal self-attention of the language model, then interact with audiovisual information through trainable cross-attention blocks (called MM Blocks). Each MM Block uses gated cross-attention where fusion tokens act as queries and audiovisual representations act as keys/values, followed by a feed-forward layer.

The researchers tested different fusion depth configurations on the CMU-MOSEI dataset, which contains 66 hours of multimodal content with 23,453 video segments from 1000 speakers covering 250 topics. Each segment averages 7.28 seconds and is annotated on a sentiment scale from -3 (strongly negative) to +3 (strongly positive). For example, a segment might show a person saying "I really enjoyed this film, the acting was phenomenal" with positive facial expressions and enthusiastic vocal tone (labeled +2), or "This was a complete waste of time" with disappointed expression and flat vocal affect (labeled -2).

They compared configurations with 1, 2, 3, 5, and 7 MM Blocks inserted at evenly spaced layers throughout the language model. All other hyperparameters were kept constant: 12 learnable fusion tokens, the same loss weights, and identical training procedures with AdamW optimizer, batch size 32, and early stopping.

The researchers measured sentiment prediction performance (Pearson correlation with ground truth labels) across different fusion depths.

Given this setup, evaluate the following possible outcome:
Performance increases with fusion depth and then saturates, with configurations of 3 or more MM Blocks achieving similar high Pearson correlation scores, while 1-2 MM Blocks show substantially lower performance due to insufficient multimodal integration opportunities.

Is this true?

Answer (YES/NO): NO